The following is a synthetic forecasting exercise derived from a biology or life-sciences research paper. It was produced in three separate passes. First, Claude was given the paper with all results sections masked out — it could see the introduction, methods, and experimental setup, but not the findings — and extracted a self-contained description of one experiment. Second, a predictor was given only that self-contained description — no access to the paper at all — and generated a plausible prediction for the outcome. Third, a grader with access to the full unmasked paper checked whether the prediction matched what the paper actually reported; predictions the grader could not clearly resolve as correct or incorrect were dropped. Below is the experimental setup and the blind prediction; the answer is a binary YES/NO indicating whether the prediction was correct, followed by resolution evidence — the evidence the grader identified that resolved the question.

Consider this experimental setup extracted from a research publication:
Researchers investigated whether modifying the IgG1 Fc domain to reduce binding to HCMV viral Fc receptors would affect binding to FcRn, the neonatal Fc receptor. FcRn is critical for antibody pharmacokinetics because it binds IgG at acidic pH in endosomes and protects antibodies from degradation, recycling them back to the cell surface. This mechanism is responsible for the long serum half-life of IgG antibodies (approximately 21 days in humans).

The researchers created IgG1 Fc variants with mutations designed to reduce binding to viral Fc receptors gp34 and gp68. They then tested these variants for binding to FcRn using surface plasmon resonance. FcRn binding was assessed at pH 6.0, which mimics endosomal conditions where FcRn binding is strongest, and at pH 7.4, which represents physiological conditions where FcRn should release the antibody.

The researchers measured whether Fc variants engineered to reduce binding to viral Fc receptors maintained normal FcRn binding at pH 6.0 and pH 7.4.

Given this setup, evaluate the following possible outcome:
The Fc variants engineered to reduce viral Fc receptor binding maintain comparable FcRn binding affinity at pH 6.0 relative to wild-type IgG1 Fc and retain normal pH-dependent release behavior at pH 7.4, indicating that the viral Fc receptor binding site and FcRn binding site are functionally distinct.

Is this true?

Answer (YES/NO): NO